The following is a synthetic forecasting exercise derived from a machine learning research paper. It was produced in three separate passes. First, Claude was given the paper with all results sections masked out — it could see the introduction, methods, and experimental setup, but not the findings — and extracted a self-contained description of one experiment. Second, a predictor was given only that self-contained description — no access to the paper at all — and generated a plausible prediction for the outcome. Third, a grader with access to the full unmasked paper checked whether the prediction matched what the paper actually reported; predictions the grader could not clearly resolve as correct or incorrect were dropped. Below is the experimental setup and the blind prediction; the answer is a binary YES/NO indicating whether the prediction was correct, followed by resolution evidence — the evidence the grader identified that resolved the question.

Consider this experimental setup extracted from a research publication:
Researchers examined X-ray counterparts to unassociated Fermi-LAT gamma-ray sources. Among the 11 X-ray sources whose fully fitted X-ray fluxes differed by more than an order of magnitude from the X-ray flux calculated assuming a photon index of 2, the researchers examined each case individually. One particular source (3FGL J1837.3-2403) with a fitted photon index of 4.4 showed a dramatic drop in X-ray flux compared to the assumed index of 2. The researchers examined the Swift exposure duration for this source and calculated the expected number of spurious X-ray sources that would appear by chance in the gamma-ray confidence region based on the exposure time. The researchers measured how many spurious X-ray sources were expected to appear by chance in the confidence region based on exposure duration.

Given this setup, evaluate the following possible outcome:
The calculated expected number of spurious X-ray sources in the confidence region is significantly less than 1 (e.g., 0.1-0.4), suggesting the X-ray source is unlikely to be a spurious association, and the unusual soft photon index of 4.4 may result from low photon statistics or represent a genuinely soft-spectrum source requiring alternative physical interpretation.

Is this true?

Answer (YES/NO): NO